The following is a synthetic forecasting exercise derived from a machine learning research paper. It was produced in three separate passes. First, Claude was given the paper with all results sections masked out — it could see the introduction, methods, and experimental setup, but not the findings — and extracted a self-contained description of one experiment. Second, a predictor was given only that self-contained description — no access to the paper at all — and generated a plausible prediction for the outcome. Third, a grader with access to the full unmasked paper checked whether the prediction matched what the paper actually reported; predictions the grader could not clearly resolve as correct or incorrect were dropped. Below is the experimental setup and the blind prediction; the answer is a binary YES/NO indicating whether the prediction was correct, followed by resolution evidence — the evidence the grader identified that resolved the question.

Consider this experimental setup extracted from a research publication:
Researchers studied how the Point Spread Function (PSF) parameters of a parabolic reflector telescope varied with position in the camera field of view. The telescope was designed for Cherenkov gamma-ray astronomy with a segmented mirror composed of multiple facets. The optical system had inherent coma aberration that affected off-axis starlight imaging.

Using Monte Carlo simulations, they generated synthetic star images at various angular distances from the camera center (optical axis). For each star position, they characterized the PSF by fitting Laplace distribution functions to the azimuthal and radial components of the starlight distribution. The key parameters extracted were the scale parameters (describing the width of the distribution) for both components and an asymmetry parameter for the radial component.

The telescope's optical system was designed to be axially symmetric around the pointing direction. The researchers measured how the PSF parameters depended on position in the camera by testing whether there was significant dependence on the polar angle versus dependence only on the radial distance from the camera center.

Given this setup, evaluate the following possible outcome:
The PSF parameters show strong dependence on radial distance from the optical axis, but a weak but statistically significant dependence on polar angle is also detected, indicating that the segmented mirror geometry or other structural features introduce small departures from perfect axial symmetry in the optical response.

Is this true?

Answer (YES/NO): NO